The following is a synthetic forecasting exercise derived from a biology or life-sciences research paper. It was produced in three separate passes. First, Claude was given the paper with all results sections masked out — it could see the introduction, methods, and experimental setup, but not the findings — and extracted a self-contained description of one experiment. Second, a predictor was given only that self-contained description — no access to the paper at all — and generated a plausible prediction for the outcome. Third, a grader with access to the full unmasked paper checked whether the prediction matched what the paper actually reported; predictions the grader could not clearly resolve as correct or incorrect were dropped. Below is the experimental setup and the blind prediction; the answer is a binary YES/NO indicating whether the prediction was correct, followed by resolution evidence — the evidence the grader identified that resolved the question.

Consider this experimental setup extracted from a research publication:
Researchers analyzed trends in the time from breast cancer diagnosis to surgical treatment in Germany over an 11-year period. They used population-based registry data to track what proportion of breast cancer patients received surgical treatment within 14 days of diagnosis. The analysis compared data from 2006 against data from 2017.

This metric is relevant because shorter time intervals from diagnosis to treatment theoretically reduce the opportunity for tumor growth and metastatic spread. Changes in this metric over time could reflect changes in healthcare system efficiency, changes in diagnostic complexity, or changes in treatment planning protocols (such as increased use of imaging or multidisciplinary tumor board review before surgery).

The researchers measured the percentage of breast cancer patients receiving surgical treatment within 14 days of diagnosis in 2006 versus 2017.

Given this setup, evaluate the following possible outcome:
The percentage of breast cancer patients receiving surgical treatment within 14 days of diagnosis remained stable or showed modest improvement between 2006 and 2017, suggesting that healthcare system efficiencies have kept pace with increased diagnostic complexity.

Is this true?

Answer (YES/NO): NO